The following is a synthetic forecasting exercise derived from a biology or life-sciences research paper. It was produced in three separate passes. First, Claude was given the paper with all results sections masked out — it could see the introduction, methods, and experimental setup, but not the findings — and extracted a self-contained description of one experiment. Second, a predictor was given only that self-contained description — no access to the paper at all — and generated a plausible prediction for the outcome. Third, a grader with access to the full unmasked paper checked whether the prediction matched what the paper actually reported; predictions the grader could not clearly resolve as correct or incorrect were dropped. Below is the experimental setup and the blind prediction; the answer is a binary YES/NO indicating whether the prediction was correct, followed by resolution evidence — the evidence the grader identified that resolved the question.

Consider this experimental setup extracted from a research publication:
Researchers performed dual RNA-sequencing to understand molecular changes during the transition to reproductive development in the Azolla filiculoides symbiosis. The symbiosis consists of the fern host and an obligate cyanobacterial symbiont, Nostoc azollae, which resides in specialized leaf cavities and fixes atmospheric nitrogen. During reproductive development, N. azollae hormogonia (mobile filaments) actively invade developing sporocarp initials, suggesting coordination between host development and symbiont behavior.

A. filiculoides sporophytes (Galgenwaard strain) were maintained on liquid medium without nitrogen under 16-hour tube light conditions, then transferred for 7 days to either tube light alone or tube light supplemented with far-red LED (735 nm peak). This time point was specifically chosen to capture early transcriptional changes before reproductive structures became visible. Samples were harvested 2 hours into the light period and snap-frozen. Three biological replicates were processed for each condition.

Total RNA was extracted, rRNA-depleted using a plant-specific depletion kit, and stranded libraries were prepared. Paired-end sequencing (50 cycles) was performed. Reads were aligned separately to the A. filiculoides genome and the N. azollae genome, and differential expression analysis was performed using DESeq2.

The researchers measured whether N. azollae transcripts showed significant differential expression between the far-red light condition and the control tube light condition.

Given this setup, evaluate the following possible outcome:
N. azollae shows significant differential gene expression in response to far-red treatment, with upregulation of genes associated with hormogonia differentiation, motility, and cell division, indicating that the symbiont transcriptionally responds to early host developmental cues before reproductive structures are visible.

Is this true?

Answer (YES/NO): NO